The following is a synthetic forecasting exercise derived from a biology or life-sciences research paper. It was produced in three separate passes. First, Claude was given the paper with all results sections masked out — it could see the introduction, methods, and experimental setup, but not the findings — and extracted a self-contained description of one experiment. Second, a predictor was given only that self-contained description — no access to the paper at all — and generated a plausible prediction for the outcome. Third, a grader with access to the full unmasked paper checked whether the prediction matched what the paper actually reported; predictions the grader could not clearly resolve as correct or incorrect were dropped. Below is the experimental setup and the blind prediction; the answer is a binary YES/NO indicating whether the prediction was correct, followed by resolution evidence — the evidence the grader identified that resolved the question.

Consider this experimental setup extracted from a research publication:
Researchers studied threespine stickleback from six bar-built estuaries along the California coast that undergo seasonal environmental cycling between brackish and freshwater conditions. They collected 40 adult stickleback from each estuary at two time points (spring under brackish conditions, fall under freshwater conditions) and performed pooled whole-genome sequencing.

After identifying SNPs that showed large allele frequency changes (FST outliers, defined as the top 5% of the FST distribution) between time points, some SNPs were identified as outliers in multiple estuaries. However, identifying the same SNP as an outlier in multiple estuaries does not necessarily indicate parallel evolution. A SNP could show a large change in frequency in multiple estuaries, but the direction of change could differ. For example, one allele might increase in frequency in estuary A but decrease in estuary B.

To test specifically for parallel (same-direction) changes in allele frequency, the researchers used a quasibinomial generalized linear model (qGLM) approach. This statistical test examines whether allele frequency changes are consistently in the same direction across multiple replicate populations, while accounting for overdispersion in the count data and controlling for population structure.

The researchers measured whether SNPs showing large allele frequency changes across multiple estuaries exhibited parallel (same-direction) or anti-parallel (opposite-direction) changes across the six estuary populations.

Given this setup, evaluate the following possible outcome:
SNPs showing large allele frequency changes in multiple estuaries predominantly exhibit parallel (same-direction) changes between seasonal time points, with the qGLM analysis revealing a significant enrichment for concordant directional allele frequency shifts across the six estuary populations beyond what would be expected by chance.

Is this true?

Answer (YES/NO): NO